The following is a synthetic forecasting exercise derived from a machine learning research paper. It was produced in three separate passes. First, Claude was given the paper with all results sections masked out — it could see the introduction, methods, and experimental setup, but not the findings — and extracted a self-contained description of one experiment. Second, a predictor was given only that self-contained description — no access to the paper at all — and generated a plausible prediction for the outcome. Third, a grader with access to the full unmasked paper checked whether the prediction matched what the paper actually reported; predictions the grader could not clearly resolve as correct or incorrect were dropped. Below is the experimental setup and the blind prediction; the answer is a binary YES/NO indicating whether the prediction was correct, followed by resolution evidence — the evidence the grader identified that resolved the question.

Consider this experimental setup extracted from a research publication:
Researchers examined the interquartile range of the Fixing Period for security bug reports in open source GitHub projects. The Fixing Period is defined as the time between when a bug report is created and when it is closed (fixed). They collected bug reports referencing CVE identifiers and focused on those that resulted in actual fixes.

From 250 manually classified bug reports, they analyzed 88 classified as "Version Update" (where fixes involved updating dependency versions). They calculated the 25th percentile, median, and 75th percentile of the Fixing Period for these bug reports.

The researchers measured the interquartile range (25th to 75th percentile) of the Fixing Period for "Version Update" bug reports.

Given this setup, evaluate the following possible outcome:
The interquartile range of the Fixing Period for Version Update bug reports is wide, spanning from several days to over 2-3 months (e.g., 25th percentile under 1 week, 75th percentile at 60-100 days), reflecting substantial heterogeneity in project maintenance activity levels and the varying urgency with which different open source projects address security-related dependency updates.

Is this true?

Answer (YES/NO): NO